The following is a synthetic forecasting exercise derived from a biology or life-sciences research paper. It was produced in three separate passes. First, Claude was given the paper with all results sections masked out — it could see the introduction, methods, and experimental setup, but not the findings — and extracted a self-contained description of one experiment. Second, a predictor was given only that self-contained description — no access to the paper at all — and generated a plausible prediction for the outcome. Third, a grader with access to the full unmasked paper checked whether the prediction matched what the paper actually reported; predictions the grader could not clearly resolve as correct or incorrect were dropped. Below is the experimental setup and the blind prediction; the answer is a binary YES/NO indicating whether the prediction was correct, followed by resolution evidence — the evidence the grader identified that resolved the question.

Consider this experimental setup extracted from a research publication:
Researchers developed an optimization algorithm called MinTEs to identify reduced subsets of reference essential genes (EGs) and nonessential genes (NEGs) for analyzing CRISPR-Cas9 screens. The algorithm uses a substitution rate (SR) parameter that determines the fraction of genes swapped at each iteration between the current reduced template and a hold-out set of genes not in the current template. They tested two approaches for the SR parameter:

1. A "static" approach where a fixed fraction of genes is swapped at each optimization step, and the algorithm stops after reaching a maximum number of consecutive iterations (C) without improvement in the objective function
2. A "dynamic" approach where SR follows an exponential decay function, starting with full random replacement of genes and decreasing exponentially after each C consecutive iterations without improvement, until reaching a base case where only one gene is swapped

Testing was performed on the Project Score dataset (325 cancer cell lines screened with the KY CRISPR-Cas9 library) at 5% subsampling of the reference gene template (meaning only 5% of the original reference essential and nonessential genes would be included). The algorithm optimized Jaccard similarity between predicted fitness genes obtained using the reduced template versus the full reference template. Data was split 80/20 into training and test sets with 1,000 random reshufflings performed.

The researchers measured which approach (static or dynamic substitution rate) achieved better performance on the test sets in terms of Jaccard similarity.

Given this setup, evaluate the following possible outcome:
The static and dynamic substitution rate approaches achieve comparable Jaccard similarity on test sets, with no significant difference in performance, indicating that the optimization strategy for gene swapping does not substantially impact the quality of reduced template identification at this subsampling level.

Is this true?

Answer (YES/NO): NO